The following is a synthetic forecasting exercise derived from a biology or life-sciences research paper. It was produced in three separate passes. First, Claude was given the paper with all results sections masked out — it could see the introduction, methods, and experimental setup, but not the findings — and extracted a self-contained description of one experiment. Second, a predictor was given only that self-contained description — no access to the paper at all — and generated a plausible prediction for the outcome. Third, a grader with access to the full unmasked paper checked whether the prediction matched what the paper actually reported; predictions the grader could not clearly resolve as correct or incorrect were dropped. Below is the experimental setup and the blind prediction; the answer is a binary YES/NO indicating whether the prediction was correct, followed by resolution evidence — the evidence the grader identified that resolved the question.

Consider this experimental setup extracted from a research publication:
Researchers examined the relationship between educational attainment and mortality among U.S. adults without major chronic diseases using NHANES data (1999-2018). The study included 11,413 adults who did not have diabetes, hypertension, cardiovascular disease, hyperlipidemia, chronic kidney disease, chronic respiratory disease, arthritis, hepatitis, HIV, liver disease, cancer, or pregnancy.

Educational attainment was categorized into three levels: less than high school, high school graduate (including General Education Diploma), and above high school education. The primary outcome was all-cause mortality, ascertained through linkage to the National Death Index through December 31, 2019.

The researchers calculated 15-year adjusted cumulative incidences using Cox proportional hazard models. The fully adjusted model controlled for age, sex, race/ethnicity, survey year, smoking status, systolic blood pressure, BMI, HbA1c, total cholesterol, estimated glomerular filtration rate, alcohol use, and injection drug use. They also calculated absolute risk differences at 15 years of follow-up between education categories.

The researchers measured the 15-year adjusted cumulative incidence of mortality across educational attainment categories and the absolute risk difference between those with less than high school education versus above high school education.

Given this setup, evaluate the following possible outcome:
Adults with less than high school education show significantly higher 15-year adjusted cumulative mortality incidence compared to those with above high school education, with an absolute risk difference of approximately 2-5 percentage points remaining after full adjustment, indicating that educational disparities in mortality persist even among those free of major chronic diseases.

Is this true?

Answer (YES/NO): YES